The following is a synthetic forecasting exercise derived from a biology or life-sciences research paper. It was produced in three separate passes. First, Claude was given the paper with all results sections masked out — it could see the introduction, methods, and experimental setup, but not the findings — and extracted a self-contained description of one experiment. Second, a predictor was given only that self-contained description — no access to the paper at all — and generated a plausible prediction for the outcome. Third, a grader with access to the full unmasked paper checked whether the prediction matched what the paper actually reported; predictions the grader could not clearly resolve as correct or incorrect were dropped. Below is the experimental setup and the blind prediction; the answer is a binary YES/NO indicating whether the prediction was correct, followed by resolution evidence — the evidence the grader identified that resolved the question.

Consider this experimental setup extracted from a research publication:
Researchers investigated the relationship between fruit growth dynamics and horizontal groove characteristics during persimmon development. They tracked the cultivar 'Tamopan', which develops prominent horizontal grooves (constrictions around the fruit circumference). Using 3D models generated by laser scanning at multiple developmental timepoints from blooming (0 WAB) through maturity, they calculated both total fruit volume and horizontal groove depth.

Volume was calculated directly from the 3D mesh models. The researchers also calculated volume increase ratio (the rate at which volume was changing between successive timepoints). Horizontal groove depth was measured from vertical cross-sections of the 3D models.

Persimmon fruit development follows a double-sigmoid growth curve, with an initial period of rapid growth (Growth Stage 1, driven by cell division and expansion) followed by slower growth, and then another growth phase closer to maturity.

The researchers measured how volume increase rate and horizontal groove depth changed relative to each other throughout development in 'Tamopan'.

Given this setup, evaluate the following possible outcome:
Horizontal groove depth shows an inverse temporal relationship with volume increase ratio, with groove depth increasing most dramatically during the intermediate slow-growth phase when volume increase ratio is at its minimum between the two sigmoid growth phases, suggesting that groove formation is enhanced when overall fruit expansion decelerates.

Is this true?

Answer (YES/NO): NO